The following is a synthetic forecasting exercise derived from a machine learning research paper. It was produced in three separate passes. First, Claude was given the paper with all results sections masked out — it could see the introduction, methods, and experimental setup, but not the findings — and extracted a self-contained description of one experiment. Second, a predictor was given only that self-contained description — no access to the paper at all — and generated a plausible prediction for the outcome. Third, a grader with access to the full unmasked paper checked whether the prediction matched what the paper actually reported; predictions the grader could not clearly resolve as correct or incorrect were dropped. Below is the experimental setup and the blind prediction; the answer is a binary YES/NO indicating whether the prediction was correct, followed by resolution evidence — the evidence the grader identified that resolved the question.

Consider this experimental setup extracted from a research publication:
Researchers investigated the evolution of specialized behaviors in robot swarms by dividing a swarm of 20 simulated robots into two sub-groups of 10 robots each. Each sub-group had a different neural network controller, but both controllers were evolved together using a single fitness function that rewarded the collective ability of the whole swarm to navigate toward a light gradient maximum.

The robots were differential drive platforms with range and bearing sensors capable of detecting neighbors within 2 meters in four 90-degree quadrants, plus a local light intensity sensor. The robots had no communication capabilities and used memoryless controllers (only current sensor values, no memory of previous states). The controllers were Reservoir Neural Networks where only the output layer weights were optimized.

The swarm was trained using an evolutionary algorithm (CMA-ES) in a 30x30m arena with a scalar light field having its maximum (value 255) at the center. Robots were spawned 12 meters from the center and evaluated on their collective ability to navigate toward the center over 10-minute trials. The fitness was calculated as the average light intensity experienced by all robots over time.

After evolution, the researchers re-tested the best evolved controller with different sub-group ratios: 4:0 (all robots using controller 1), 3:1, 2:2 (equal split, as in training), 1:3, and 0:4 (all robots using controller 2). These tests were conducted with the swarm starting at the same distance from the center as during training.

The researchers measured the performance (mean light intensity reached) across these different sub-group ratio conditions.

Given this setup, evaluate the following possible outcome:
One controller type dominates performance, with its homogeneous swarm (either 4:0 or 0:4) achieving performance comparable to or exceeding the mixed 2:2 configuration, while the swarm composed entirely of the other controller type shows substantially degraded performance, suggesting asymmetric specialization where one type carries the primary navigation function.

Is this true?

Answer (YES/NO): NO